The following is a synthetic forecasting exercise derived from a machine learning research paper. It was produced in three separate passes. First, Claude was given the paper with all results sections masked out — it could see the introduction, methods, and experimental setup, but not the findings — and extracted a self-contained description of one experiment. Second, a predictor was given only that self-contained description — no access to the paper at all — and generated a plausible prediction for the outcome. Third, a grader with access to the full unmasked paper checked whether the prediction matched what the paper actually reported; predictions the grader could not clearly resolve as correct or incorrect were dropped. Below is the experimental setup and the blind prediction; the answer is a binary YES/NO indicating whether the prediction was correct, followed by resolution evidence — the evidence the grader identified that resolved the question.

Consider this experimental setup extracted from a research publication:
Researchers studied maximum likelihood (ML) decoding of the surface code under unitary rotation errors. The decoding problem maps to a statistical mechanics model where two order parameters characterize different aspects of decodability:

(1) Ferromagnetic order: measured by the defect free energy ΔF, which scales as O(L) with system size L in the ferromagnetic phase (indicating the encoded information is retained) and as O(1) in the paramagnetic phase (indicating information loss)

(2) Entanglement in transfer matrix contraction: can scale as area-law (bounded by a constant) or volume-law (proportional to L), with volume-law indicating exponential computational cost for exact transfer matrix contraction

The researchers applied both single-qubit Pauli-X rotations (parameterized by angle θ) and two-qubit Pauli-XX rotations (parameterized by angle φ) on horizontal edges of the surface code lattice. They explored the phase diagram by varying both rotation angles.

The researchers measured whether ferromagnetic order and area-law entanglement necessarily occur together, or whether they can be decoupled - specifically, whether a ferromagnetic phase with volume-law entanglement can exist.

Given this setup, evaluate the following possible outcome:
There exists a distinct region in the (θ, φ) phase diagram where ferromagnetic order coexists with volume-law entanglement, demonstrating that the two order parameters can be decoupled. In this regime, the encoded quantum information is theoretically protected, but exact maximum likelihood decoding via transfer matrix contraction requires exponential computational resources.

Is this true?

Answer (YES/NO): YES